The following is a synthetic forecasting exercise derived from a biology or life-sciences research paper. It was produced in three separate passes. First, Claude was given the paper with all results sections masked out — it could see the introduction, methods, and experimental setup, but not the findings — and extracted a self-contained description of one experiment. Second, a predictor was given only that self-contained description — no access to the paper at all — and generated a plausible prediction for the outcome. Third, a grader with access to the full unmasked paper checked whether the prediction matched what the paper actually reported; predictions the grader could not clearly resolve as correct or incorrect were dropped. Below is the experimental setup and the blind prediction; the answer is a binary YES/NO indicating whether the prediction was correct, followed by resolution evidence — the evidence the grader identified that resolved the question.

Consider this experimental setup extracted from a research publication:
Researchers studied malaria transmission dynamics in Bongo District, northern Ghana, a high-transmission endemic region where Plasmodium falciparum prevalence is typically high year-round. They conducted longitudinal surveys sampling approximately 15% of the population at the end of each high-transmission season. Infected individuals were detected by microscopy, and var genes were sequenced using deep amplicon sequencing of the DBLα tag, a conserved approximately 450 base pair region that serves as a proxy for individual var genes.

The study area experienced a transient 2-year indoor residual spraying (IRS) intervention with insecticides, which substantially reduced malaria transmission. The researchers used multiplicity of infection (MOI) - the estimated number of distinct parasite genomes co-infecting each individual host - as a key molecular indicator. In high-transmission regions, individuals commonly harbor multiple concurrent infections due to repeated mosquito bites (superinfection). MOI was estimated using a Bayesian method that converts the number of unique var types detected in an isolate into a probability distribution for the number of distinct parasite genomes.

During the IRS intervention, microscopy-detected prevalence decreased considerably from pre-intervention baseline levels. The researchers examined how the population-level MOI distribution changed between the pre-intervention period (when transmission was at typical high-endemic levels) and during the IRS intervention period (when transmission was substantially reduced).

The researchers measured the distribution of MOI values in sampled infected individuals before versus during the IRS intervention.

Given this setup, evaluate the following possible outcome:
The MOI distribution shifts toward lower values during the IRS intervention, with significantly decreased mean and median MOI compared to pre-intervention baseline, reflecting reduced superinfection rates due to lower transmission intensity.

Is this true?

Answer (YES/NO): YES